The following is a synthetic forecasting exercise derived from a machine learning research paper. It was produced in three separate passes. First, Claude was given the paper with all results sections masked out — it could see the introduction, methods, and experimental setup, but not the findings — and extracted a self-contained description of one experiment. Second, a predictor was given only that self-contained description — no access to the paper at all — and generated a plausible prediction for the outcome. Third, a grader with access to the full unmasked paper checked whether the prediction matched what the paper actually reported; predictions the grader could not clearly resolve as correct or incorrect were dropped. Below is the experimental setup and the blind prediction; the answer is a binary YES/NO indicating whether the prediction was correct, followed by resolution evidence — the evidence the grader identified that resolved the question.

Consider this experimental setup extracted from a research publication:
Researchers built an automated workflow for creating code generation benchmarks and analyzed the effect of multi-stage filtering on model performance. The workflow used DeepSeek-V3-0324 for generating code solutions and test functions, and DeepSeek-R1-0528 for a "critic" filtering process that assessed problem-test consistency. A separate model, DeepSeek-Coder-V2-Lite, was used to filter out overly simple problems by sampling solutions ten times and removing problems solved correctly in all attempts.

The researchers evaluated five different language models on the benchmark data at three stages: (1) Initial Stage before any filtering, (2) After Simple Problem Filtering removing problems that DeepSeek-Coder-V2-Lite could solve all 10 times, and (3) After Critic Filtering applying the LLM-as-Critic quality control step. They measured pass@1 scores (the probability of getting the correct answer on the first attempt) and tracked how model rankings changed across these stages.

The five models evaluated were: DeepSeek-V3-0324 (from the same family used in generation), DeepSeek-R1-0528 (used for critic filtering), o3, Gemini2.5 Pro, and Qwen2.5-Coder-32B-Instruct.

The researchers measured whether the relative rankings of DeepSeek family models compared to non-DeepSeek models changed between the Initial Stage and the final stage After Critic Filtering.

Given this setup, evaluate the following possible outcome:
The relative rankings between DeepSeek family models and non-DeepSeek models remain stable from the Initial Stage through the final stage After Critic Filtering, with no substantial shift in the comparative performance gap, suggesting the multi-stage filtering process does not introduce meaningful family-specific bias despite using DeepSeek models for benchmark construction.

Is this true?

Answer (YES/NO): NO